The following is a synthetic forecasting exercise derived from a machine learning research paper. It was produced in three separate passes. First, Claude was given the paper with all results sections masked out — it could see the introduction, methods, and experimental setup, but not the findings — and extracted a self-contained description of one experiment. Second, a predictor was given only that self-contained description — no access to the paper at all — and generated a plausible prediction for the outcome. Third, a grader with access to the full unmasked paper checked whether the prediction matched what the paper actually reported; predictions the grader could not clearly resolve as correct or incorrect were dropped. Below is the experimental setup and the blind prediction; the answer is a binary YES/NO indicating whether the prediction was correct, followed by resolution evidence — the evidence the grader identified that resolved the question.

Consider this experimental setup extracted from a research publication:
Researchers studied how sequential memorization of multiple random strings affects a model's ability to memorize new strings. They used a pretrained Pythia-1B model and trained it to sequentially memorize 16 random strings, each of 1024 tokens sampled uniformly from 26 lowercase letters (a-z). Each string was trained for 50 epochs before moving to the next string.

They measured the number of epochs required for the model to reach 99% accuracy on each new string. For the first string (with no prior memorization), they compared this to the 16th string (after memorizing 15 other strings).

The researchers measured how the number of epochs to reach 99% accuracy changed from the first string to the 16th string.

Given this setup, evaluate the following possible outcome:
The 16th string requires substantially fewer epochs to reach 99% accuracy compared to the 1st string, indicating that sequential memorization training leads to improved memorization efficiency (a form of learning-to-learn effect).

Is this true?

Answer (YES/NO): YES